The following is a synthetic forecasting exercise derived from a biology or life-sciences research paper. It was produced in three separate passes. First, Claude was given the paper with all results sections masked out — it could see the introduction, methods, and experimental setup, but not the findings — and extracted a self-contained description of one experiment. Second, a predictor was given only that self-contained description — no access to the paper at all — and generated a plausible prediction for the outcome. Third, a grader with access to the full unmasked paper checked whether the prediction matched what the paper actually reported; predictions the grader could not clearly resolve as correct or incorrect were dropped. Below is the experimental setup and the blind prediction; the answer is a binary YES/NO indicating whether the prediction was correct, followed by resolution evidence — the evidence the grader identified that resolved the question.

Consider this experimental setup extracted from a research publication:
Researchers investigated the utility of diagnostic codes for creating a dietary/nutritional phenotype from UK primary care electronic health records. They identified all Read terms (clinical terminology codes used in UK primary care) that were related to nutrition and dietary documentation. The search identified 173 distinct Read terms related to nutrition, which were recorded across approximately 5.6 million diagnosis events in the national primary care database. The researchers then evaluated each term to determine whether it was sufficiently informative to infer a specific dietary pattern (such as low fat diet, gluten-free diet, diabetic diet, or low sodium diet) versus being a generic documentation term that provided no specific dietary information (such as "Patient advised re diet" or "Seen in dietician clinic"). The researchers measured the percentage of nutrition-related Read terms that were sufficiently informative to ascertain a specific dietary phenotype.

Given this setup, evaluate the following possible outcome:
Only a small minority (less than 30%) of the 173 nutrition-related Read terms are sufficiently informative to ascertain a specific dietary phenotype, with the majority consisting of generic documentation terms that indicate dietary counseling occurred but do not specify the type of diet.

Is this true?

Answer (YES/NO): YES